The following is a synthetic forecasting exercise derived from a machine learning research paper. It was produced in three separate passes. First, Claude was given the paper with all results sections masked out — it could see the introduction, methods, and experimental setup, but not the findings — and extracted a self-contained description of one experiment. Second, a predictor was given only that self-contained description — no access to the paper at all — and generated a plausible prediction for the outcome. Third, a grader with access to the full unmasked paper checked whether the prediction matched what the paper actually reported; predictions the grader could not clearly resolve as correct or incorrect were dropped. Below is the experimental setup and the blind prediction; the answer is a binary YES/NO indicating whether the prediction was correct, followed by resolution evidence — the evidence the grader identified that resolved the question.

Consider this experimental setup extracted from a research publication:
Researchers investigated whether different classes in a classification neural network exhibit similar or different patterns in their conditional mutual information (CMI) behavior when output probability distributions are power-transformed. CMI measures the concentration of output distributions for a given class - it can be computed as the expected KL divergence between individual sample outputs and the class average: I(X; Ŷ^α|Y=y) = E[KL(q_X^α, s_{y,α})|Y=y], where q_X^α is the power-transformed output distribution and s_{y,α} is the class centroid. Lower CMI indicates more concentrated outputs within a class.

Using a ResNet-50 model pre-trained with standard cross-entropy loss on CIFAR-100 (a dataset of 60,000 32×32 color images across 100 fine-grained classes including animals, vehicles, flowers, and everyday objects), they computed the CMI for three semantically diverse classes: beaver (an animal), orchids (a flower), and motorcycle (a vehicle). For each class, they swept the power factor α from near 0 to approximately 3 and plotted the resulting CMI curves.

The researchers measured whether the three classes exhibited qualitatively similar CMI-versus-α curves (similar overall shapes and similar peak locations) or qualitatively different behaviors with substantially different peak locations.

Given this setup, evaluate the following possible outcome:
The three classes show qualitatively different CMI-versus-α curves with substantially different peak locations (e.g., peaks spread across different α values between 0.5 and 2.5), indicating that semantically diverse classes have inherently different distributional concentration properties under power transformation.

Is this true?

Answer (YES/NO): NO